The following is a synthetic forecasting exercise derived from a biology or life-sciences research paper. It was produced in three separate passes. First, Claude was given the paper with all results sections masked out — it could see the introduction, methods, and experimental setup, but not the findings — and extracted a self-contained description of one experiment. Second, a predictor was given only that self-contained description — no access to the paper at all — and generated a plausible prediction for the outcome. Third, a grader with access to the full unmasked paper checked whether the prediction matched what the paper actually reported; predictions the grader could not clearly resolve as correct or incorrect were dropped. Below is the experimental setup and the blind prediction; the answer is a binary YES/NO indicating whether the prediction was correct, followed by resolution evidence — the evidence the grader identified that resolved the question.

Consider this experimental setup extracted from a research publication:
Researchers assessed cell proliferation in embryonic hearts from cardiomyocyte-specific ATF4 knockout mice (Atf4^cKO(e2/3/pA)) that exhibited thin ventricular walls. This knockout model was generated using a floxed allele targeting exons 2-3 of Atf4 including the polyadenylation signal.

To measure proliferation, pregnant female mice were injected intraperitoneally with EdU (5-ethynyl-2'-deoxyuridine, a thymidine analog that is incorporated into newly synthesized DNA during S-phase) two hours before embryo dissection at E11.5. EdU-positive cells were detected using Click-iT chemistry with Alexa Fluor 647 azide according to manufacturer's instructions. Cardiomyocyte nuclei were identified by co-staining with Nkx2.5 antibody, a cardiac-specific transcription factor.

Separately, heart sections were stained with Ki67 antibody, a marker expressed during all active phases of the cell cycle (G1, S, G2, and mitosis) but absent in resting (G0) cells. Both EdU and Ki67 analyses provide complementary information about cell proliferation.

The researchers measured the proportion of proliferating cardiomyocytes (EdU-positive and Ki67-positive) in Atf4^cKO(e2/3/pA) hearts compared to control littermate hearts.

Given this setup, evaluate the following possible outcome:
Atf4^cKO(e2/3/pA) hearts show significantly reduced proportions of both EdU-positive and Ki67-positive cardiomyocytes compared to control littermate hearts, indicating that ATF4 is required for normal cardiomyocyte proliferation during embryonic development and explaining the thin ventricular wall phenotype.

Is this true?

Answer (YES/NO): NO